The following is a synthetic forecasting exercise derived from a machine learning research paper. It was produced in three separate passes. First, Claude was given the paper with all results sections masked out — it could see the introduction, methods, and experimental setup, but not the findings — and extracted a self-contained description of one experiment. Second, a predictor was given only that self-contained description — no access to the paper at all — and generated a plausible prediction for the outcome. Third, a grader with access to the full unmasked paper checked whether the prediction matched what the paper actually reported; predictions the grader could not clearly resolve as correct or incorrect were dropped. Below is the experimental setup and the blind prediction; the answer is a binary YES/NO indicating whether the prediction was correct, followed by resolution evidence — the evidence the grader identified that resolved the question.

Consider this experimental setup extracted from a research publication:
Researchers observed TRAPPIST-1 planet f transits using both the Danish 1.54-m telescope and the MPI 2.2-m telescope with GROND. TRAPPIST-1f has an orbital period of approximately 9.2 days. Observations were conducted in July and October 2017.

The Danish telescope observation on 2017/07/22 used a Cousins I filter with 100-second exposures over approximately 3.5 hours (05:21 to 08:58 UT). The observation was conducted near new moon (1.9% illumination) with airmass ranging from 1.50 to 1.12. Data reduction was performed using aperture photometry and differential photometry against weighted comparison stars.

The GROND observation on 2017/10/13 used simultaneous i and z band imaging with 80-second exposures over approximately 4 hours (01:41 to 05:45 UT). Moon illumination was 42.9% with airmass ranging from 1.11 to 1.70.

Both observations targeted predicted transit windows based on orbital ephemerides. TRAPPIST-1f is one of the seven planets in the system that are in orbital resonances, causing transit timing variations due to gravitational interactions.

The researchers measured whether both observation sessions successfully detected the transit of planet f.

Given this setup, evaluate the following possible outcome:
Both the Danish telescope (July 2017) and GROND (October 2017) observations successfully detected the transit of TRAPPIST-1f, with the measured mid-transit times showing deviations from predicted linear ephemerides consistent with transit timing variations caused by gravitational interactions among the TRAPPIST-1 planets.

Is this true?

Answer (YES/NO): NO